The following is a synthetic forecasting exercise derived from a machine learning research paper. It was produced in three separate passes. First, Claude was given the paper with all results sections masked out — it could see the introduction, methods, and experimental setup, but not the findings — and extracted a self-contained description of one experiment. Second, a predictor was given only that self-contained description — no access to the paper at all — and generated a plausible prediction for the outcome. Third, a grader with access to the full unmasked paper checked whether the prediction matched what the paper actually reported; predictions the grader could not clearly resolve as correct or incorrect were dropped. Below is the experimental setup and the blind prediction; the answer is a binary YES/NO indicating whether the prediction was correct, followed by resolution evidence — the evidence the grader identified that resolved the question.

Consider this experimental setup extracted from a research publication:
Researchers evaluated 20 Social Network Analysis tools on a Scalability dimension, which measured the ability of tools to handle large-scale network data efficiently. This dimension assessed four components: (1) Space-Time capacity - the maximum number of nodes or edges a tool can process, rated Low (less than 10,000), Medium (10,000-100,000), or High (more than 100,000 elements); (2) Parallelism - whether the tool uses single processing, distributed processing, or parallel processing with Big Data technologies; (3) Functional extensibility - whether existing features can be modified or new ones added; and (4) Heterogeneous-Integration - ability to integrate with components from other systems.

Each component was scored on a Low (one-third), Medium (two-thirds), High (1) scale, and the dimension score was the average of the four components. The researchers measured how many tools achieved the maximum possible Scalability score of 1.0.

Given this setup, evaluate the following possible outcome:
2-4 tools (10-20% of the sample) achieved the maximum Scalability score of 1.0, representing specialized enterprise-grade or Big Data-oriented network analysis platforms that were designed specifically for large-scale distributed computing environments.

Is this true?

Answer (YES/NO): YES